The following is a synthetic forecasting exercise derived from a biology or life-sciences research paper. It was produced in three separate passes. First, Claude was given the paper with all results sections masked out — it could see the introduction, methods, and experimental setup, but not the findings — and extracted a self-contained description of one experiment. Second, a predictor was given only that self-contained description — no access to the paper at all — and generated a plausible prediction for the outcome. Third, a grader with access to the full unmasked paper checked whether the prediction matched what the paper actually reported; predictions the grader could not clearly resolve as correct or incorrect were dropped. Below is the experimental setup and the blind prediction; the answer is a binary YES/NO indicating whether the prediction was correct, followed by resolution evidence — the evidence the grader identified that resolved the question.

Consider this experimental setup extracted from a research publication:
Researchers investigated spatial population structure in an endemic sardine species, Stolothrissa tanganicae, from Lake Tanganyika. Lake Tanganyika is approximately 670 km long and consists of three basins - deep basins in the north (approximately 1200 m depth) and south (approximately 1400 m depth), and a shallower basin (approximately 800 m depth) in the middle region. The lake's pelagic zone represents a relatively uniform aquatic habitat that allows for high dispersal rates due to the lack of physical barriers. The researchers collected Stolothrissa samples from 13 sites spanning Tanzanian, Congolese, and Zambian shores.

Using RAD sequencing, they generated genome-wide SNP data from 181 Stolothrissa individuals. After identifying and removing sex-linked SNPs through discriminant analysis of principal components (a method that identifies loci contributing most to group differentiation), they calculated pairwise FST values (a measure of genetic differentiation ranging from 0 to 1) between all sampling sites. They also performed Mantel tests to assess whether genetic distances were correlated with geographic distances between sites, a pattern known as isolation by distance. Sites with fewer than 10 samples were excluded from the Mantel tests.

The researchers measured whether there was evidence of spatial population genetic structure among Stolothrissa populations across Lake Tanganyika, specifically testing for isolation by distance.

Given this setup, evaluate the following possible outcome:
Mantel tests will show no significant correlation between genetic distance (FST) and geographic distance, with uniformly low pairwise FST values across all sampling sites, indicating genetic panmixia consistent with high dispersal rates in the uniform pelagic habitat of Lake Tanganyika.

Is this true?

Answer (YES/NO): YES